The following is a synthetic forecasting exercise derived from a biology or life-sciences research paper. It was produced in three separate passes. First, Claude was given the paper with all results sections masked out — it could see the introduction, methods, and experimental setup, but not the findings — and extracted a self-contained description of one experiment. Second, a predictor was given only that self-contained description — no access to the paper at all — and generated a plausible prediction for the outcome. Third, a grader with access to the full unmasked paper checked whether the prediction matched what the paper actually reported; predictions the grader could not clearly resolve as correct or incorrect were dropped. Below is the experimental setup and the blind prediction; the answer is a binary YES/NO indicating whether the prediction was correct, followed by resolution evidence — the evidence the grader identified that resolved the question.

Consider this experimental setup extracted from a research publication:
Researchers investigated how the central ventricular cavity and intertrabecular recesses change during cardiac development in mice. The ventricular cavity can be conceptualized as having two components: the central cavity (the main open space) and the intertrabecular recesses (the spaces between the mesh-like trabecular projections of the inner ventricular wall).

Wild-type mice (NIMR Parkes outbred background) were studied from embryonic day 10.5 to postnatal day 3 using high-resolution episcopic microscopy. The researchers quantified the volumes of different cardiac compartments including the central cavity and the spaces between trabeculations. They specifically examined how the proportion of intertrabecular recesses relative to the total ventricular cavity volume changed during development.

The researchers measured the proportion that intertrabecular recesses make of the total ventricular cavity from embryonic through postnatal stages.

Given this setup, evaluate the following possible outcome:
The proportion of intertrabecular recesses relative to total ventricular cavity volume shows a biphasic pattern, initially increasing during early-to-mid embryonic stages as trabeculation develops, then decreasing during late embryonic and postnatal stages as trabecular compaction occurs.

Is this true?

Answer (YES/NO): NO